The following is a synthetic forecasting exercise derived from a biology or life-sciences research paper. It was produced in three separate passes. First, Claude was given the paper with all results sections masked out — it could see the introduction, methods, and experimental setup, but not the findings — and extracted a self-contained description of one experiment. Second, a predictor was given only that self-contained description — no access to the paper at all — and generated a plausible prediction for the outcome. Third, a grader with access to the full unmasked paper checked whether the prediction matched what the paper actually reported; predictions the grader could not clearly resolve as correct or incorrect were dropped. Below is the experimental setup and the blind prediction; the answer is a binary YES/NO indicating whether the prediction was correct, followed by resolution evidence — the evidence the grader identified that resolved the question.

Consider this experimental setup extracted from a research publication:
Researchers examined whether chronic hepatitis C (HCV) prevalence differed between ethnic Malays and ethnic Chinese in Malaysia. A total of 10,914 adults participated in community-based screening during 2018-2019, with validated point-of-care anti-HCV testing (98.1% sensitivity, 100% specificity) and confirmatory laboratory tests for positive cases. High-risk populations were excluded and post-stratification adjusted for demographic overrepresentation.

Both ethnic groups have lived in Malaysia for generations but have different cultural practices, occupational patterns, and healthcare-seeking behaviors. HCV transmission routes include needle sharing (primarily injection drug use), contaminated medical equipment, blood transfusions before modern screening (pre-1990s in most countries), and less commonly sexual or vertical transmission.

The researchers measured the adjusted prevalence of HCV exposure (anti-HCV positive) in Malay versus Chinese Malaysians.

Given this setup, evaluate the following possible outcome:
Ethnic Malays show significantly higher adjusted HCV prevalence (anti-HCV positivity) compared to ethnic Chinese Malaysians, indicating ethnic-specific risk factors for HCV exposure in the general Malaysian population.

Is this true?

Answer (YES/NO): YES